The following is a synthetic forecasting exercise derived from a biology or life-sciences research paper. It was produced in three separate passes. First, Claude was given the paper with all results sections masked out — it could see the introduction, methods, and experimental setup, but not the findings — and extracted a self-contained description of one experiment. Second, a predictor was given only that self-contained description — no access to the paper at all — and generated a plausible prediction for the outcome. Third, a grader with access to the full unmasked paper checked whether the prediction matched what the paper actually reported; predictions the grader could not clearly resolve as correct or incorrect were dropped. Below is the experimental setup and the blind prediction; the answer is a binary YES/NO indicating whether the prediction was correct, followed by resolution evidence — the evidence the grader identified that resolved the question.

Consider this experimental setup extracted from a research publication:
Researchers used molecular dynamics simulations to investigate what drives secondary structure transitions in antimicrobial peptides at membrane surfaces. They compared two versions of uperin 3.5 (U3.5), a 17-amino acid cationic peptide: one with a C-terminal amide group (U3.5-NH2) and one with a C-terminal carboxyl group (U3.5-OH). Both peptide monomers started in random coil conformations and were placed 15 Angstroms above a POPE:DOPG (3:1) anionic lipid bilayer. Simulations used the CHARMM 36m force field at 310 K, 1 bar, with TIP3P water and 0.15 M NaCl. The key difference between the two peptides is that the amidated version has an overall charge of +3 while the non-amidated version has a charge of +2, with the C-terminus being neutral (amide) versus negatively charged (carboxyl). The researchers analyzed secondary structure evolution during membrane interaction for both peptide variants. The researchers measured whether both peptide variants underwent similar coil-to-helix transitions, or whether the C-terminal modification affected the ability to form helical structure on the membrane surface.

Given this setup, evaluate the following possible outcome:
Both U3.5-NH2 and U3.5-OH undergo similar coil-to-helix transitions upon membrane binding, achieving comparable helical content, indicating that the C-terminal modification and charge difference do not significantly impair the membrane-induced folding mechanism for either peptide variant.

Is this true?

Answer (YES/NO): NO